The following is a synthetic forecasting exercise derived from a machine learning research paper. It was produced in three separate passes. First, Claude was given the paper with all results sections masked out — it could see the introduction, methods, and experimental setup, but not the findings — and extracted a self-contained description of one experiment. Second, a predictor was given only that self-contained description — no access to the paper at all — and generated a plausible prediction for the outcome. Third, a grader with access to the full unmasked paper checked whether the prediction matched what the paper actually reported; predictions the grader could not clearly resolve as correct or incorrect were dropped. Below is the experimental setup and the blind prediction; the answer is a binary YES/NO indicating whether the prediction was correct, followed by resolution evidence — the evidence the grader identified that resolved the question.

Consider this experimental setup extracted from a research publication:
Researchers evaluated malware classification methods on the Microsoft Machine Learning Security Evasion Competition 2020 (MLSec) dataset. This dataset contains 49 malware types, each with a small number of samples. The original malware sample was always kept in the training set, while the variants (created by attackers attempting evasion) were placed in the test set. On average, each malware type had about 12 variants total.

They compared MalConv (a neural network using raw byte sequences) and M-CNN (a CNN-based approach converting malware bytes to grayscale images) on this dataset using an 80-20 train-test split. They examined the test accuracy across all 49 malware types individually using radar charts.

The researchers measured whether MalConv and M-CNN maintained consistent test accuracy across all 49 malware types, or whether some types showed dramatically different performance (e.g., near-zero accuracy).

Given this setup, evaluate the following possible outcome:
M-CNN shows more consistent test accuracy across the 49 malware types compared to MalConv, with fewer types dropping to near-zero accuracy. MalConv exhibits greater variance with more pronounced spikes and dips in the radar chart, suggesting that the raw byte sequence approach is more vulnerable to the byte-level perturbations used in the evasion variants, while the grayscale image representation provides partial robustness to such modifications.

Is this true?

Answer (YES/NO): NO